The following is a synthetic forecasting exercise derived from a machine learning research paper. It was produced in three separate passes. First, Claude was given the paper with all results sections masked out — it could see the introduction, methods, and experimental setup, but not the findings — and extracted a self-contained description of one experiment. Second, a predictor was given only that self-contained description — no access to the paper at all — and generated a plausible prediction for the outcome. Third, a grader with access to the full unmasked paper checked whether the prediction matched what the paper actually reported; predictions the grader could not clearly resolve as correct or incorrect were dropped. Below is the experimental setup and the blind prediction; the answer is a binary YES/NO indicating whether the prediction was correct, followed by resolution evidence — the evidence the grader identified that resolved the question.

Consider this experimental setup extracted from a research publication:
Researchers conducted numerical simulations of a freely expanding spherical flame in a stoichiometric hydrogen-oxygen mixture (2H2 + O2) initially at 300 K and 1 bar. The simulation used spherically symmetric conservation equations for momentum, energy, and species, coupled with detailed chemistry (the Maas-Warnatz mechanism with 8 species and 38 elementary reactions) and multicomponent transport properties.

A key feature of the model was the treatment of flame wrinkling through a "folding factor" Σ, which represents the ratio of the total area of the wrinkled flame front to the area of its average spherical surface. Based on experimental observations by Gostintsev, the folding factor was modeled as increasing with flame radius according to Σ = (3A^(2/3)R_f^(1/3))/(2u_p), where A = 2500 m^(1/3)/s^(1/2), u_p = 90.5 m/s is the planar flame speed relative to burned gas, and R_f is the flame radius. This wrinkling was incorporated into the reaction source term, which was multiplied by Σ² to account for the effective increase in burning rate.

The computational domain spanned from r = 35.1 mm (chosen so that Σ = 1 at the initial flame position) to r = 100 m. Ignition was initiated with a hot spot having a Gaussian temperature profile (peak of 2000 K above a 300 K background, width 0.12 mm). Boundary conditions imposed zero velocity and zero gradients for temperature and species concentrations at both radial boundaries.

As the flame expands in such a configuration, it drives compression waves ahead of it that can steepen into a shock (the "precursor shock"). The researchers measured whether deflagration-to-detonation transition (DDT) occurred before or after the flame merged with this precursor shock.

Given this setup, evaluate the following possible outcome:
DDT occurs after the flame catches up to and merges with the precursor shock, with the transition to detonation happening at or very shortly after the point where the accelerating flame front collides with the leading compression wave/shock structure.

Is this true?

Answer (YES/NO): NO